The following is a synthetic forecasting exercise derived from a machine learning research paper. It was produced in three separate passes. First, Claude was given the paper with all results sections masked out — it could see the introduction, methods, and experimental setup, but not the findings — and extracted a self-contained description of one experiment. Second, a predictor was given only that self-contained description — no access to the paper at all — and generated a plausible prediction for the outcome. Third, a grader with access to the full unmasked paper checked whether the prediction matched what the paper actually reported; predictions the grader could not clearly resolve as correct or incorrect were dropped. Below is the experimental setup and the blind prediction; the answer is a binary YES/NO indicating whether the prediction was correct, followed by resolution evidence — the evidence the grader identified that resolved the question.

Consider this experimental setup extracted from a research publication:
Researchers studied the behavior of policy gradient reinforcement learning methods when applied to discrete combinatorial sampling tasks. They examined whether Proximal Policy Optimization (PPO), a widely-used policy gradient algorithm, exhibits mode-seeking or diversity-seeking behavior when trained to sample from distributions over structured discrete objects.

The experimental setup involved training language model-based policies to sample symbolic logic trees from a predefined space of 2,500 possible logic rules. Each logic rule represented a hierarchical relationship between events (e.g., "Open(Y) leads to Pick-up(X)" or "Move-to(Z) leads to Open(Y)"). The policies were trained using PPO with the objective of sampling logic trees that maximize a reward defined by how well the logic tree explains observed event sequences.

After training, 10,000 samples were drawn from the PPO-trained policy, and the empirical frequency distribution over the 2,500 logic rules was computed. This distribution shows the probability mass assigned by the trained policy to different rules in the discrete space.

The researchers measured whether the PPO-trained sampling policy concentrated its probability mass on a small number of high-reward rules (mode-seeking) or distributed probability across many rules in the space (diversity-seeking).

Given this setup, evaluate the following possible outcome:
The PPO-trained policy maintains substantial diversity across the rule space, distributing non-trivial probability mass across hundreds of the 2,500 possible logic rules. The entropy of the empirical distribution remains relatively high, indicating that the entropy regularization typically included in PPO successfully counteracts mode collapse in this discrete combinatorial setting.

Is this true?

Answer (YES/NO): NO